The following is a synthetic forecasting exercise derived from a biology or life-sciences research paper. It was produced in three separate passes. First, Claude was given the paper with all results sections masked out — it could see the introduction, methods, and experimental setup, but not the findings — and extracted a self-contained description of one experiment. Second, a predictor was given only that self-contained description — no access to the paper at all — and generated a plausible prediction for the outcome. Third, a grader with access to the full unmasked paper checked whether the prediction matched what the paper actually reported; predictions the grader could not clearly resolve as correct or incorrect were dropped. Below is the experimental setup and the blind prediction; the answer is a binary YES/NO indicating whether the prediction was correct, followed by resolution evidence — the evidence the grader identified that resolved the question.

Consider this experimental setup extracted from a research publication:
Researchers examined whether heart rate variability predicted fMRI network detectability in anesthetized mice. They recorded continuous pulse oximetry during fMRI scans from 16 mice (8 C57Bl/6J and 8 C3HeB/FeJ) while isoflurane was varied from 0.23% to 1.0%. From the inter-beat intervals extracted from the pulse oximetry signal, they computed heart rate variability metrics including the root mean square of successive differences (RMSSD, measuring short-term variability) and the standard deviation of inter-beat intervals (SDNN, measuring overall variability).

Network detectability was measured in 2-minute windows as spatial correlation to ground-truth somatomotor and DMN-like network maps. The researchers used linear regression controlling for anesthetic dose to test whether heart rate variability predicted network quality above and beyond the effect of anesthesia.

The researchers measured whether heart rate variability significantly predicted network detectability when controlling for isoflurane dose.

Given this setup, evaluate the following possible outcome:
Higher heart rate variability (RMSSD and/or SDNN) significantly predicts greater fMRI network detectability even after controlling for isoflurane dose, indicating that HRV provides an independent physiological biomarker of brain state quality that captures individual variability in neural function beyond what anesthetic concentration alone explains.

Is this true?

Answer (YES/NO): YES